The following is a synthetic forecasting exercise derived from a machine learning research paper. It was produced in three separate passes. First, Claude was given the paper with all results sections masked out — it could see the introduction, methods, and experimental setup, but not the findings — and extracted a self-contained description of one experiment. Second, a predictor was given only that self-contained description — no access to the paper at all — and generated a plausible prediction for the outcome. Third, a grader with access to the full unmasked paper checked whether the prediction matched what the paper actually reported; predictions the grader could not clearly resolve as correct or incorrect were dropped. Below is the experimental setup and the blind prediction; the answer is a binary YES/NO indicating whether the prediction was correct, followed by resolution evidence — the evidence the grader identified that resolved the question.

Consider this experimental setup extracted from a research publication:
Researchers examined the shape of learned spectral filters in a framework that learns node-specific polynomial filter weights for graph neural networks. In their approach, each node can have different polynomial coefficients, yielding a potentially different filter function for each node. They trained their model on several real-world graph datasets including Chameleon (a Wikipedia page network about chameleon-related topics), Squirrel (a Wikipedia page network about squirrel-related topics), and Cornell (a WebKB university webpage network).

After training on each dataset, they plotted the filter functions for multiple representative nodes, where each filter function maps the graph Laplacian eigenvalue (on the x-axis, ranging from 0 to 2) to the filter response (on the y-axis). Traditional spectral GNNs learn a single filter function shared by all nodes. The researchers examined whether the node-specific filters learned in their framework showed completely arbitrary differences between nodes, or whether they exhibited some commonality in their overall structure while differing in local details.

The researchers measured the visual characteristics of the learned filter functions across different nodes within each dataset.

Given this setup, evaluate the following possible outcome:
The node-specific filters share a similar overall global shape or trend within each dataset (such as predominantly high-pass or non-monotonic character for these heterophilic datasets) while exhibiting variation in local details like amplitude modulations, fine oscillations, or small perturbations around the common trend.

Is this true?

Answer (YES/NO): YES